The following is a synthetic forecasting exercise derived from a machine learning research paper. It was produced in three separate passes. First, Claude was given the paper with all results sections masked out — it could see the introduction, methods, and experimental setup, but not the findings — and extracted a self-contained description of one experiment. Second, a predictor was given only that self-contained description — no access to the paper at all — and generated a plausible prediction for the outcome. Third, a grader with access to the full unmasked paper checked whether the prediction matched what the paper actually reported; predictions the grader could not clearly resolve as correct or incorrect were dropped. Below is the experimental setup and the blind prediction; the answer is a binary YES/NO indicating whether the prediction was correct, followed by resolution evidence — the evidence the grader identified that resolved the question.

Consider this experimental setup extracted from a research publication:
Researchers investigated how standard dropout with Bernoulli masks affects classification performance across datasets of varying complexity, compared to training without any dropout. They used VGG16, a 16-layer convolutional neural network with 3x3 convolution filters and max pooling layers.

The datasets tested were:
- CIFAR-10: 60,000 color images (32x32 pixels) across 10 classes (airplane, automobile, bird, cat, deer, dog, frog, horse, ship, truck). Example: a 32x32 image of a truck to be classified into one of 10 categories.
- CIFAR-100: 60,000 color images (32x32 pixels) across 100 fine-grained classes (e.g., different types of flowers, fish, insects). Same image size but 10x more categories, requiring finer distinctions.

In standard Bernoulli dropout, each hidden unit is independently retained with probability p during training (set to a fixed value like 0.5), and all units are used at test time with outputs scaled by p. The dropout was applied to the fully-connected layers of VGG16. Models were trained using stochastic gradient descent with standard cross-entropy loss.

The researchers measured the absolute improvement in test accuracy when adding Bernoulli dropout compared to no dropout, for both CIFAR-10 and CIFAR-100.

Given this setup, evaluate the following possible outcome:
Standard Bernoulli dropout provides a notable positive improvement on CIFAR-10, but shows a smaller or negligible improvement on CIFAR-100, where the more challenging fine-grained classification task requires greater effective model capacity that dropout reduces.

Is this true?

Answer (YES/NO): NO